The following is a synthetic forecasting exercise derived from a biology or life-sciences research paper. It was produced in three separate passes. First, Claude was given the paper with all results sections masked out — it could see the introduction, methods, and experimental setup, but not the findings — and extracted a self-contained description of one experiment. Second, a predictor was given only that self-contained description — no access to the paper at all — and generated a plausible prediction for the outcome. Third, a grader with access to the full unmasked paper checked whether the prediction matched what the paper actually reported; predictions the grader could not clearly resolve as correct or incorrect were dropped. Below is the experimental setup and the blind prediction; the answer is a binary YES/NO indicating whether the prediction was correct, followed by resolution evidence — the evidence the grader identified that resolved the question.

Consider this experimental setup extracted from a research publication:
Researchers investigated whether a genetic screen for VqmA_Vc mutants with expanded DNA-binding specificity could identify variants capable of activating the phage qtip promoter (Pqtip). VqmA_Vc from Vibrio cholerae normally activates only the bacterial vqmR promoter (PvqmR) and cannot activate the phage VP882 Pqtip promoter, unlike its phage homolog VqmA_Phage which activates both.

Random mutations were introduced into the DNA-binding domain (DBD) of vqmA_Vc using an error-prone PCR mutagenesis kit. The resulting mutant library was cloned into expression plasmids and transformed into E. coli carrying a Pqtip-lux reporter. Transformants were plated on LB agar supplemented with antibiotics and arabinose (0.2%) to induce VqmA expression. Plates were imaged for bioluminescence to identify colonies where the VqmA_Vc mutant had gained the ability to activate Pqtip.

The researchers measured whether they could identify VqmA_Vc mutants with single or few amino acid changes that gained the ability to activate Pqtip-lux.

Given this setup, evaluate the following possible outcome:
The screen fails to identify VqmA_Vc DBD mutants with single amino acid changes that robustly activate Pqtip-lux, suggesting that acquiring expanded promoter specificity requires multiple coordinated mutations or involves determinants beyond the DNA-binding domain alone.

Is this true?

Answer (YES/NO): YES